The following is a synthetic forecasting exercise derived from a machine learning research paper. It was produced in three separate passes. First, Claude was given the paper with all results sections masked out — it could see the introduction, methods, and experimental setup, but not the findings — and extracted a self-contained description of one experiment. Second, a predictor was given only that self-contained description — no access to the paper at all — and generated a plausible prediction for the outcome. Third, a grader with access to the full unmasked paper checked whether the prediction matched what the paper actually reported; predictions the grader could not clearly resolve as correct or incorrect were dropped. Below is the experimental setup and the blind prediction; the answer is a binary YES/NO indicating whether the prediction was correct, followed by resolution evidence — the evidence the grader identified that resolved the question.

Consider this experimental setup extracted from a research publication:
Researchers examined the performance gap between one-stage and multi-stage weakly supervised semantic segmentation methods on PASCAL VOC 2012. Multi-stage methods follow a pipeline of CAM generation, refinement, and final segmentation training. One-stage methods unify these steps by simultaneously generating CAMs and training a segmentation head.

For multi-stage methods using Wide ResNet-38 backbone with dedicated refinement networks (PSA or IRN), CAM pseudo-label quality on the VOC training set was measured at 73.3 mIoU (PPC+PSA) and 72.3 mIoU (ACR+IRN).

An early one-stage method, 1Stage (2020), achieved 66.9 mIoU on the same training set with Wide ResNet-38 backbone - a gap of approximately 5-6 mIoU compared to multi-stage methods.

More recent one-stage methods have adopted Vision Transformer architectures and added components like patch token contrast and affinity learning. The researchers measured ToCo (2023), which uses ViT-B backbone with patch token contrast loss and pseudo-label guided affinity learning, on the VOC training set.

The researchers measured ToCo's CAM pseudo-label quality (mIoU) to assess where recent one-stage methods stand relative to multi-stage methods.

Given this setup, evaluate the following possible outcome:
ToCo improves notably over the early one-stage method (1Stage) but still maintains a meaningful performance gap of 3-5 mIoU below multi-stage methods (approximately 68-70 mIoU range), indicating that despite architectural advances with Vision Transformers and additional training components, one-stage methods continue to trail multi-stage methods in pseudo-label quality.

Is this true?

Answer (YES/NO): NO